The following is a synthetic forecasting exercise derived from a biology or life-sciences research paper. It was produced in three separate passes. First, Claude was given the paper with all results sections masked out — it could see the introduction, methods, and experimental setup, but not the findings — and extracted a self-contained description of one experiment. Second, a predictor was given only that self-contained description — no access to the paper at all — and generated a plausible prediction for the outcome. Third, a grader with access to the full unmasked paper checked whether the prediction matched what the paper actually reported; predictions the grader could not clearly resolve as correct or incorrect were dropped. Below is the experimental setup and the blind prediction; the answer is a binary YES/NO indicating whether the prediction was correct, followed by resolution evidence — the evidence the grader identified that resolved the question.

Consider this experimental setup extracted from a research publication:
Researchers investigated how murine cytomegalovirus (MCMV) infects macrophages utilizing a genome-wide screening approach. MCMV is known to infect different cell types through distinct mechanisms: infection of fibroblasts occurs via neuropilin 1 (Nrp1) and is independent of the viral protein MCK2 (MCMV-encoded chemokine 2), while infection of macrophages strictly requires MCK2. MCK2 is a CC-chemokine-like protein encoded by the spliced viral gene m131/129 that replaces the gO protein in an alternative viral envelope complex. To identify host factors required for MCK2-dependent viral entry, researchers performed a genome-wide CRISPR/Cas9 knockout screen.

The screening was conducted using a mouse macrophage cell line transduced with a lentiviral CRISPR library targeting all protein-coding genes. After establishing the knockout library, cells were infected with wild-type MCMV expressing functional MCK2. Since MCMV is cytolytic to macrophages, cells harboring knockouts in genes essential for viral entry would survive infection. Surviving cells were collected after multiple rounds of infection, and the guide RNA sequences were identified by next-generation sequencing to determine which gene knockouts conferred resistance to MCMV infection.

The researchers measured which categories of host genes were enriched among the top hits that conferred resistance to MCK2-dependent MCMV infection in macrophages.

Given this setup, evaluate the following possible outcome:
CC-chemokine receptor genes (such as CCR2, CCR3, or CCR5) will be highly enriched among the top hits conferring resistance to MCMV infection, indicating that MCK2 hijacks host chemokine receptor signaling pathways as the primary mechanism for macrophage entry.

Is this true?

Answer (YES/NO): NO